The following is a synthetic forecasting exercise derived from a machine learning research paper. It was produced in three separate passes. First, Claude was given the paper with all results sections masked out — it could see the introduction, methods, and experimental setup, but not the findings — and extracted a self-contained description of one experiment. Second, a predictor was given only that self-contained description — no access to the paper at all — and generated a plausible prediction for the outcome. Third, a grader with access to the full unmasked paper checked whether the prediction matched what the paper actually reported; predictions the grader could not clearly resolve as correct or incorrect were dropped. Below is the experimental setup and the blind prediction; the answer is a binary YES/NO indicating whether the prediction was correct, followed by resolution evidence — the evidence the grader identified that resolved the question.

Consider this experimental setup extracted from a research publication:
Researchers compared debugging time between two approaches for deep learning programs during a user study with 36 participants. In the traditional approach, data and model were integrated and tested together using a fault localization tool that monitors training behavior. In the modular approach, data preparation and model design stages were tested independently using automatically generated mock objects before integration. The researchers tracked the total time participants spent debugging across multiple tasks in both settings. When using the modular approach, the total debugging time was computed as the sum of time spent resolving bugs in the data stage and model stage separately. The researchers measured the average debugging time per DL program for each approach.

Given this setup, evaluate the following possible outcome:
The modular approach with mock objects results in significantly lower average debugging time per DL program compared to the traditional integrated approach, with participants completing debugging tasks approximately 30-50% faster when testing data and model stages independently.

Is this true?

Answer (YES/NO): NO